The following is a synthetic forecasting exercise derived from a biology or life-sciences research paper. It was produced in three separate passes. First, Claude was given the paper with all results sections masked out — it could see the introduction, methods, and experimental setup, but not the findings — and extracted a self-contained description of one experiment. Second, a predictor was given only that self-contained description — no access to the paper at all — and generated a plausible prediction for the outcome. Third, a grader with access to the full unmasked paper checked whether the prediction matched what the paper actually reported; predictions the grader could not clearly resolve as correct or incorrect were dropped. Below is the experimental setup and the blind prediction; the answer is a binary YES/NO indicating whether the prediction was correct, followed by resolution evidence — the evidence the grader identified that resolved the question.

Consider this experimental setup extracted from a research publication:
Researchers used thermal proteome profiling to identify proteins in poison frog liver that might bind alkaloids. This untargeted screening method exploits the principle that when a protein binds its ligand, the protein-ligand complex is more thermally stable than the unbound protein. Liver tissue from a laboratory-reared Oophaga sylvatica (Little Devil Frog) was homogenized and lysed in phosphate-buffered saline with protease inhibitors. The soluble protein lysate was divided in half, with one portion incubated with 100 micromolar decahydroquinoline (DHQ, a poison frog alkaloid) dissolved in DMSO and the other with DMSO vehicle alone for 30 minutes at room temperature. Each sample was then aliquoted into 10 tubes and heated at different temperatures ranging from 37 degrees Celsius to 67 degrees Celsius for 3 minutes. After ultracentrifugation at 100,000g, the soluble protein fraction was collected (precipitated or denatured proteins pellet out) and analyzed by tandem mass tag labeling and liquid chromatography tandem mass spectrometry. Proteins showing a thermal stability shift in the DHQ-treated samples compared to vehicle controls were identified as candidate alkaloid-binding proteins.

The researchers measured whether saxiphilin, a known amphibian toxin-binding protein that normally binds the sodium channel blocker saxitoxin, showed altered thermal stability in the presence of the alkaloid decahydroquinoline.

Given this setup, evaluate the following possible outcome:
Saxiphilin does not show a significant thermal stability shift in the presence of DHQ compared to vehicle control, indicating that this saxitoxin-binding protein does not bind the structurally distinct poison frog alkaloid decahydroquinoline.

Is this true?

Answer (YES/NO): NO